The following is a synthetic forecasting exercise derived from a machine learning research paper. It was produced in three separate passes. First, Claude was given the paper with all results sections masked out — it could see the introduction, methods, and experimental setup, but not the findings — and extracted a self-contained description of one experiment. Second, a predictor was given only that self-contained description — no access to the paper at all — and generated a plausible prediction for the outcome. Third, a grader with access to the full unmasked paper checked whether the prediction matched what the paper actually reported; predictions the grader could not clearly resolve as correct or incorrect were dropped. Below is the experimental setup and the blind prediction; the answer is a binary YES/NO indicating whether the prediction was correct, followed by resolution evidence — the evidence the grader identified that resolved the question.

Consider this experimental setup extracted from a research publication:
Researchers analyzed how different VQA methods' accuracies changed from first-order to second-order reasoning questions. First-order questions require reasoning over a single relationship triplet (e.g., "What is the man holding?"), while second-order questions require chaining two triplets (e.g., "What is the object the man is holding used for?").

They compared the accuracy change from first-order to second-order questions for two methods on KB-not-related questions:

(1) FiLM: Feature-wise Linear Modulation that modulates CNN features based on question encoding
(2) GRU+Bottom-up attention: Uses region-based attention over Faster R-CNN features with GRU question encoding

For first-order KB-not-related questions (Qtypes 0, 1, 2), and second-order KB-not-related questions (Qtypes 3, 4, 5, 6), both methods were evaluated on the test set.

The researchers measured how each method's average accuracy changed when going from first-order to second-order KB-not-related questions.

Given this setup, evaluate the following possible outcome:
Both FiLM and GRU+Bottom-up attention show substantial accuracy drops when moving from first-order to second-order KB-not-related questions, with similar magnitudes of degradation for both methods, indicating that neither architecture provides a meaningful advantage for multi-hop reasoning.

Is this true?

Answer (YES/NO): NO